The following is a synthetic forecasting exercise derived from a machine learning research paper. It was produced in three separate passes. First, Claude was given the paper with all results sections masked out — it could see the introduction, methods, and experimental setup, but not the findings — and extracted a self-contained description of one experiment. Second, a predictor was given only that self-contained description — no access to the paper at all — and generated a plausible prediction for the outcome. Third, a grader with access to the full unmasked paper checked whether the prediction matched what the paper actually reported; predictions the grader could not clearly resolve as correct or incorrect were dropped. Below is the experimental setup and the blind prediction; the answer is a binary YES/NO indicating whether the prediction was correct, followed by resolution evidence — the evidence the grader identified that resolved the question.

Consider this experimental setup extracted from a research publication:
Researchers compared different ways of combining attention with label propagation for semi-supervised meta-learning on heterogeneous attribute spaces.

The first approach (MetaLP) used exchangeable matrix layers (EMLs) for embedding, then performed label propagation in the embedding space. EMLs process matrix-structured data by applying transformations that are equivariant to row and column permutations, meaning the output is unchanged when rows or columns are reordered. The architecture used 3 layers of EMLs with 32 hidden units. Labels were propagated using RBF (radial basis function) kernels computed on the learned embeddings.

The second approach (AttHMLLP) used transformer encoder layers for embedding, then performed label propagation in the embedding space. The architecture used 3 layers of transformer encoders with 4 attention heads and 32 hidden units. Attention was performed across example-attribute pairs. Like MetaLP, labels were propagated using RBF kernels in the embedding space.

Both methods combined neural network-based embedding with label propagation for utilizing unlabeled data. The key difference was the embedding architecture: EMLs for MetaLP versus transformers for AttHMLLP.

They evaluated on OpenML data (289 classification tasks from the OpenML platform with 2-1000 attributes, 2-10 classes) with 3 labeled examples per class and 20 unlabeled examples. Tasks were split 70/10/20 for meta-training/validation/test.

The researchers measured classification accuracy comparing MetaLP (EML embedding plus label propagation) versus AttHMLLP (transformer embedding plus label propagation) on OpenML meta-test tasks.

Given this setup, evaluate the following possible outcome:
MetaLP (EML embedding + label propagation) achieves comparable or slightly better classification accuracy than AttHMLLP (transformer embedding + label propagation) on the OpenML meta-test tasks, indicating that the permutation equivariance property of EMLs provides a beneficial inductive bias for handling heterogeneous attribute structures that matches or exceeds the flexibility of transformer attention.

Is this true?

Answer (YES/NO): NO